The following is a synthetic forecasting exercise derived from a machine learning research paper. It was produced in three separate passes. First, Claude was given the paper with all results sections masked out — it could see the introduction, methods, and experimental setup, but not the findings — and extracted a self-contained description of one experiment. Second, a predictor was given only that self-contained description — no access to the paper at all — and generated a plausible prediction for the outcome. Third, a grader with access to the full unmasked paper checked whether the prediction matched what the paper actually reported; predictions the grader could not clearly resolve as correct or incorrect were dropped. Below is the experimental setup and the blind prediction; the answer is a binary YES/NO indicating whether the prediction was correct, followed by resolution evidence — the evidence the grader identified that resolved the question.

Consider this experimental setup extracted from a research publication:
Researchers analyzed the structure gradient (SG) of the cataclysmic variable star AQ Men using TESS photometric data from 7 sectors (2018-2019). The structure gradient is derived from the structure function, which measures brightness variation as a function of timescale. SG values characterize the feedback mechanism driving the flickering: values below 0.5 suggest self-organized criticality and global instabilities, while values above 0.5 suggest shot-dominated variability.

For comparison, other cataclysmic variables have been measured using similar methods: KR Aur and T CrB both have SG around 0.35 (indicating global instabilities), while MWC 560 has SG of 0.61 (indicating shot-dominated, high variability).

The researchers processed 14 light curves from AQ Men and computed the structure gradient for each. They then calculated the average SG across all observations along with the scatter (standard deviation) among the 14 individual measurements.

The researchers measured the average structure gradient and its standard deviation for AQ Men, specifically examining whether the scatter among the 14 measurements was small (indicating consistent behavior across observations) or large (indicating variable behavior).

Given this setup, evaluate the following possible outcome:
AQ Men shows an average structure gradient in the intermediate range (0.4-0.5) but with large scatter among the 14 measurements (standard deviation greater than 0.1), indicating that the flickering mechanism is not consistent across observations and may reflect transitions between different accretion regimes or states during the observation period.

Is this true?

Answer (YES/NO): NO